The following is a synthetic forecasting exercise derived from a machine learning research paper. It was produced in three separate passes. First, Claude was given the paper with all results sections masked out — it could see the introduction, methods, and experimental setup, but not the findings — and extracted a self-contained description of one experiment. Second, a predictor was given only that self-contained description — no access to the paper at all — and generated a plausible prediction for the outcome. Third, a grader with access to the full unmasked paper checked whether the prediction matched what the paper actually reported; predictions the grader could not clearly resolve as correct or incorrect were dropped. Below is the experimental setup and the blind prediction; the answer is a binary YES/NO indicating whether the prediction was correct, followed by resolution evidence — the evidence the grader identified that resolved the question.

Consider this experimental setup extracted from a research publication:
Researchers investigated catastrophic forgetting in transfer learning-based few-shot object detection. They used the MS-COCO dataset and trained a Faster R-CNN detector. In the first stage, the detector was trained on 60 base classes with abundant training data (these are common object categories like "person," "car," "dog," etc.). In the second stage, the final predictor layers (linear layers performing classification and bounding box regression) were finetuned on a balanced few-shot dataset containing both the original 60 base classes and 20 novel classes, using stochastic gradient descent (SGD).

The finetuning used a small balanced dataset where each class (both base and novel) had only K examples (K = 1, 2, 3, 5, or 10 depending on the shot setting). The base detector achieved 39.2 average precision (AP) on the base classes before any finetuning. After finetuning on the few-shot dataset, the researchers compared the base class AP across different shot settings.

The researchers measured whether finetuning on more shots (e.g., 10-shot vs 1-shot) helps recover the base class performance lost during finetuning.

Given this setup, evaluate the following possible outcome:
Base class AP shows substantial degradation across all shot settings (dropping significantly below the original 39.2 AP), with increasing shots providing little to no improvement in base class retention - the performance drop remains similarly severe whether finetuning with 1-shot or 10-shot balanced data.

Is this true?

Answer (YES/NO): YES